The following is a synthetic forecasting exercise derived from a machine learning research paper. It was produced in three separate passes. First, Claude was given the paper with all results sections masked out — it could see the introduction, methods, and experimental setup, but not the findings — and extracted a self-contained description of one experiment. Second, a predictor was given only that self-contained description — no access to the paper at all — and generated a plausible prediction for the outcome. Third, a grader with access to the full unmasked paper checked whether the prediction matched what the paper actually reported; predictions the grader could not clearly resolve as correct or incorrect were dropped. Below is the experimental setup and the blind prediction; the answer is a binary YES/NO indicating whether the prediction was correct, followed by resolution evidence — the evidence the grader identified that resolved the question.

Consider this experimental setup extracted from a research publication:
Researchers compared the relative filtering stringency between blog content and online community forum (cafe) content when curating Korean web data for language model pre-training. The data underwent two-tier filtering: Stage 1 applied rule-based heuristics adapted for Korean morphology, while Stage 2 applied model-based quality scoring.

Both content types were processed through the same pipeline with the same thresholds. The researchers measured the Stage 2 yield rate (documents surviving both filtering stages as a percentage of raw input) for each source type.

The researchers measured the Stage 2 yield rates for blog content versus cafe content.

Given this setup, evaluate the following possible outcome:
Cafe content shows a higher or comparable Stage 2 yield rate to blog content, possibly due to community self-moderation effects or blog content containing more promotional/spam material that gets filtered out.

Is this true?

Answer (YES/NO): NO